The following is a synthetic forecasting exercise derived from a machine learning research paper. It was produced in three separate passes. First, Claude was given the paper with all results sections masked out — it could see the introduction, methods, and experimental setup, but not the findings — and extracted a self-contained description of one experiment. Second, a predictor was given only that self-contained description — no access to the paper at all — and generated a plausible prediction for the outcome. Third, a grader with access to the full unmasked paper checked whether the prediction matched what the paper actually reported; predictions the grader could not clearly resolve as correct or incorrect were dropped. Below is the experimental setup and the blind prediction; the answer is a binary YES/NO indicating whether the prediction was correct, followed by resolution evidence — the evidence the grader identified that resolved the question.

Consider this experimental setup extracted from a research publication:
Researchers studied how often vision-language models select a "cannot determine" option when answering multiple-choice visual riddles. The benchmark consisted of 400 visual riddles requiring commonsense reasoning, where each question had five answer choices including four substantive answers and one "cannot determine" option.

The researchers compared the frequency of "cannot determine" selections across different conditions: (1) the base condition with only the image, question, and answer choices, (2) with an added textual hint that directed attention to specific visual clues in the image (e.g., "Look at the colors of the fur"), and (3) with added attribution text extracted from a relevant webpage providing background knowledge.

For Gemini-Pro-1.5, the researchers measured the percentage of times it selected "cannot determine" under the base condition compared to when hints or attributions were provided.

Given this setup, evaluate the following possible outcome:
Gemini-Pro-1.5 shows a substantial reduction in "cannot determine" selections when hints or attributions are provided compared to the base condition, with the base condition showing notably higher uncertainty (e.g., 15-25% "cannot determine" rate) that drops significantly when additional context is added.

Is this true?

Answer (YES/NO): YES